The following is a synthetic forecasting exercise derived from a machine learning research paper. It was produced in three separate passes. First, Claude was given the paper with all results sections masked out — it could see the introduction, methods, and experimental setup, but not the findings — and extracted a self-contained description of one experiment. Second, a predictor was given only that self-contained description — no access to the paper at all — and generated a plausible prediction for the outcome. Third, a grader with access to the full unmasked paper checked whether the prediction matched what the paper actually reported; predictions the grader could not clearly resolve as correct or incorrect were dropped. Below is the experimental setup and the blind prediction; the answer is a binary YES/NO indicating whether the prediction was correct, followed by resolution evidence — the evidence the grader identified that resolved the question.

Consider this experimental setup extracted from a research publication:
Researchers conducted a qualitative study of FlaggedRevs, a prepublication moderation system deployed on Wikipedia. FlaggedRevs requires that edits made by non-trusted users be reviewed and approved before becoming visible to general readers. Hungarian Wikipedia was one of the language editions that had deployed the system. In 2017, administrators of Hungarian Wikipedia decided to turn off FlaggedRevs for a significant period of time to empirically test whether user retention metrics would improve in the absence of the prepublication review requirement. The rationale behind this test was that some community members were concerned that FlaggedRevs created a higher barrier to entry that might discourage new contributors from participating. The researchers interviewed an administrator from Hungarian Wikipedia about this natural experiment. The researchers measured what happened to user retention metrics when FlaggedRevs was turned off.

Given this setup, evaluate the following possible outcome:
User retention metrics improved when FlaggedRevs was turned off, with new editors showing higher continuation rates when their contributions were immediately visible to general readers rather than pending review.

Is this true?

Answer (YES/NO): NO